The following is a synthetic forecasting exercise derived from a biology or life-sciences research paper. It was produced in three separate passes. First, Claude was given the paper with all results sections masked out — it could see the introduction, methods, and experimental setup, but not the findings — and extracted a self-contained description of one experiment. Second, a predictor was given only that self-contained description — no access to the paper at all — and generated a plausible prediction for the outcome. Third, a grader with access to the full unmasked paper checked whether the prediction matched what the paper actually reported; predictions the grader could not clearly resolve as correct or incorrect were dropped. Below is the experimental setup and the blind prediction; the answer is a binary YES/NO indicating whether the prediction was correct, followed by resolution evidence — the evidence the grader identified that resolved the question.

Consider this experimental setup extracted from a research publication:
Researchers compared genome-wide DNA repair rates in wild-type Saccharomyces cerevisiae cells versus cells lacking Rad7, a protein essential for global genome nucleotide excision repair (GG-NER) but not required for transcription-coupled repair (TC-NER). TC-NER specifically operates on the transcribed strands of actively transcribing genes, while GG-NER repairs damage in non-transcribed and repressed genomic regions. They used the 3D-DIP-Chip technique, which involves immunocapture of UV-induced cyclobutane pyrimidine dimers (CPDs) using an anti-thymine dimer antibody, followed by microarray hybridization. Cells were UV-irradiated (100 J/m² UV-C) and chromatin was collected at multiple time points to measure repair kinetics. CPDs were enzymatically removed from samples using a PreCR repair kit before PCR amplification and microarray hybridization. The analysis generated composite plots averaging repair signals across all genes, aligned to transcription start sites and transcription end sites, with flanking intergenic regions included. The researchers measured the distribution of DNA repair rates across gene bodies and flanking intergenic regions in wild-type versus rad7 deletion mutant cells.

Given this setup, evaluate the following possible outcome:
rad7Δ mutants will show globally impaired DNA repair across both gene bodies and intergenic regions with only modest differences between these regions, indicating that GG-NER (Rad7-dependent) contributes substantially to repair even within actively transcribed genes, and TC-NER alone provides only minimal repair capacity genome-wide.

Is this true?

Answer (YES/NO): NO